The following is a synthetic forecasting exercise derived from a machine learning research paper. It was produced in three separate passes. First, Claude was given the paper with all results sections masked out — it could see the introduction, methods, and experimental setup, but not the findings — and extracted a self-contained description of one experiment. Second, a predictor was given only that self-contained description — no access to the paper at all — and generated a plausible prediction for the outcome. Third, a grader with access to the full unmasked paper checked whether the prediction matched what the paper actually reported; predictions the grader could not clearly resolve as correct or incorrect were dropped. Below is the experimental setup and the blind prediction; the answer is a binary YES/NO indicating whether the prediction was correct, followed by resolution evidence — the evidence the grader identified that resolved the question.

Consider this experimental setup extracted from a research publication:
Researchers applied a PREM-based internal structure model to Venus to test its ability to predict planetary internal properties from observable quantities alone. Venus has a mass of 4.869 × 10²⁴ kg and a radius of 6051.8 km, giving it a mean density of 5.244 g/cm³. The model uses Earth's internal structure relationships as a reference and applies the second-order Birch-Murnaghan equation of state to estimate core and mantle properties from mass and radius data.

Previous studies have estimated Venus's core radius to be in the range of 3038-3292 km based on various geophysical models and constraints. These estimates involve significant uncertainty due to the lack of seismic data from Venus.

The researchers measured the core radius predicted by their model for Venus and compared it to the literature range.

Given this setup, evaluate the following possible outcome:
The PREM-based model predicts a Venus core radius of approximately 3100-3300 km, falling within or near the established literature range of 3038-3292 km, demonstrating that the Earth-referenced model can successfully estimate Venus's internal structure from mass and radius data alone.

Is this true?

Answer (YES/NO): YES